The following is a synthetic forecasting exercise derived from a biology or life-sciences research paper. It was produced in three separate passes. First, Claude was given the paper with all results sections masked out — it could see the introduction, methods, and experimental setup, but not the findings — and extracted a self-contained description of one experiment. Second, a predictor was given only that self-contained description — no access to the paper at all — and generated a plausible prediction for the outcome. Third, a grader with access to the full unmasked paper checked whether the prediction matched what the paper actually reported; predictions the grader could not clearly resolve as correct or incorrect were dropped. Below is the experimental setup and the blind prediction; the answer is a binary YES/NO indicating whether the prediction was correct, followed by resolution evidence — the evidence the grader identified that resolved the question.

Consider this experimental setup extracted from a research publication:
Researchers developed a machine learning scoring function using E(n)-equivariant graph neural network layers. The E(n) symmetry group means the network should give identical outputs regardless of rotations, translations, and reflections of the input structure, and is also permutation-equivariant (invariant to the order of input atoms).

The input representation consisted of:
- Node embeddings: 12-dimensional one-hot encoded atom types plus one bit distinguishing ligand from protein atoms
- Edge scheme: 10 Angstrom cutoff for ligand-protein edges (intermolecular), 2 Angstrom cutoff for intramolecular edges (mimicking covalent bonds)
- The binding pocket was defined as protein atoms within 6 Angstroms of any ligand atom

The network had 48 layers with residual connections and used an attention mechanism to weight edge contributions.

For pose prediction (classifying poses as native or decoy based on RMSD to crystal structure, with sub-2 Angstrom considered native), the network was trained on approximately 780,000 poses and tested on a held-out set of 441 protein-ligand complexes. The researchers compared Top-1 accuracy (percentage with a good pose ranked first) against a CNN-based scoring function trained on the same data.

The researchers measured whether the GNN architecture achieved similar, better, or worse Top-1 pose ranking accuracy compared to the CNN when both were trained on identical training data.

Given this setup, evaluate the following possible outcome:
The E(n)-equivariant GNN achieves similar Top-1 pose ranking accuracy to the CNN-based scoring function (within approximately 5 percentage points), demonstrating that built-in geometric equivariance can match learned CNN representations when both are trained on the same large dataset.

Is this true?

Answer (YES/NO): YES